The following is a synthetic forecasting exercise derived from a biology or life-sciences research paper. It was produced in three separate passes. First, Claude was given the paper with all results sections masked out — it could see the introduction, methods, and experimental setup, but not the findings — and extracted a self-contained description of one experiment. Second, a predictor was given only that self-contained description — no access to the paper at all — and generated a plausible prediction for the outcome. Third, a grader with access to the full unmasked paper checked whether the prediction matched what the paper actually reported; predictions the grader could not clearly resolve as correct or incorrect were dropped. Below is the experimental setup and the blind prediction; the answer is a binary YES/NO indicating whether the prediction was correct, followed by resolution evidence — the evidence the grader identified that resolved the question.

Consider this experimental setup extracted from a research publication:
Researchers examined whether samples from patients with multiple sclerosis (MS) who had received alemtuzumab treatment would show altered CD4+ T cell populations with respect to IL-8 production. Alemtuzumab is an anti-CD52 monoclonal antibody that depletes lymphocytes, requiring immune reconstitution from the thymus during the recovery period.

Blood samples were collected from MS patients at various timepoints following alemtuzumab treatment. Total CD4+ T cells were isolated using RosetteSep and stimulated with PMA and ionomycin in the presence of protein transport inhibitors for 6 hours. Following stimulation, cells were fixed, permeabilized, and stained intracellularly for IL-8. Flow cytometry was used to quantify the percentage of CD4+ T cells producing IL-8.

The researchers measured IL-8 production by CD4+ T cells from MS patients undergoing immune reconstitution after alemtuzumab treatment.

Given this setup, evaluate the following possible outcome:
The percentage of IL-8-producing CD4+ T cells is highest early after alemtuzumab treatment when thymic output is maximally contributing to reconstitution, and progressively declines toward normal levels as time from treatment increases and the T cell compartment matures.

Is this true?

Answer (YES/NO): YES